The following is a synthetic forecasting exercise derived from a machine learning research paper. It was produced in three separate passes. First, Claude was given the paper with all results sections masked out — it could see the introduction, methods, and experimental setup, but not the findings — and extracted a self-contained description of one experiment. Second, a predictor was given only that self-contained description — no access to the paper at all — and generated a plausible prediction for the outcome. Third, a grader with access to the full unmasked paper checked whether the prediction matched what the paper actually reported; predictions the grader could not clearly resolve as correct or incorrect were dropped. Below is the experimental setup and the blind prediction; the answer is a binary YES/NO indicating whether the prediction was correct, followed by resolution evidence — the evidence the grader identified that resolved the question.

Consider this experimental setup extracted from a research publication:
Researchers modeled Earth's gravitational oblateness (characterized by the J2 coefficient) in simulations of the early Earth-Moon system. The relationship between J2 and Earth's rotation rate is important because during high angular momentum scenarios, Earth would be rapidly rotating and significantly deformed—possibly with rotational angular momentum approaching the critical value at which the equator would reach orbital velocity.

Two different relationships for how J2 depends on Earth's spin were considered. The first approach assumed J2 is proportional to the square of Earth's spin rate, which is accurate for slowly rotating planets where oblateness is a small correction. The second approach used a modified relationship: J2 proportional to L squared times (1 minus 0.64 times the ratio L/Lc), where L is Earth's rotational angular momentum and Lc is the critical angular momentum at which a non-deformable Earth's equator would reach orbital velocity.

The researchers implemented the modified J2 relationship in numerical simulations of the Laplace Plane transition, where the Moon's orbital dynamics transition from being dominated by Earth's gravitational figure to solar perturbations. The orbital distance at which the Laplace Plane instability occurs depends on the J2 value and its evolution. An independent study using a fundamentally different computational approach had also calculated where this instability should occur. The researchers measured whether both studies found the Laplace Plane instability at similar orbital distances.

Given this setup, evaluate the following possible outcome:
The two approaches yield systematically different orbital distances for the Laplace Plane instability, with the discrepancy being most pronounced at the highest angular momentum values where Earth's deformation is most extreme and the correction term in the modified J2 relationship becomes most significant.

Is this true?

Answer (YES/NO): NO